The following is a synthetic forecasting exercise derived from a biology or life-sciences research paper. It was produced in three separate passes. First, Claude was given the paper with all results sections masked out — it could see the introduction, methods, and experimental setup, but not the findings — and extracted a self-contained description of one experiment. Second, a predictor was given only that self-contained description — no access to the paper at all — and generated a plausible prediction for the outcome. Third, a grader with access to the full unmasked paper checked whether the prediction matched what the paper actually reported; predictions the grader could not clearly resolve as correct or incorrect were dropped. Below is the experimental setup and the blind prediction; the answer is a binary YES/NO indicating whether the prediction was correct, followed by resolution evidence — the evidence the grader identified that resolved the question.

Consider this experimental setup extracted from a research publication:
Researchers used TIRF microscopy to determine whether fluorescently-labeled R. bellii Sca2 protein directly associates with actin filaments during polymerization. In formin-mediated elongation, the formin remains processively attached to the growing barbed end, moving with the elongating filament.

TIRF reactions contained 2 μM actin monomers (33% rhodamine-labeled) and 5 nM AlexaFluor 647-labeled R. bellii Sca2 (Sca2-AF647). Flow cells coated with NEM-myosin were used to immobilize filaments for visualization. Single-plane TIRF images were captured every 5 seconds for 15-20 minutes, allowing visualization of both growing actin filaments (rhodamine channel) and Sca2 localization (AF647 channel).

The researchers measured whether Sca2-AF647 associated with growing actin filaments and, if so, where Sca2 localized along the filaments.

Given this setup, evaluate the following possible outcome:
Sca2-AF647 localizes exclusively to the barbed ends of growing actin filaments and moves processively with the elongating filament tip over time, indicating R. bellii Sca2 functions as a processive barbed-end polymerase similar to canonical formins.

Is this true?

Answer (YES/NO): NO